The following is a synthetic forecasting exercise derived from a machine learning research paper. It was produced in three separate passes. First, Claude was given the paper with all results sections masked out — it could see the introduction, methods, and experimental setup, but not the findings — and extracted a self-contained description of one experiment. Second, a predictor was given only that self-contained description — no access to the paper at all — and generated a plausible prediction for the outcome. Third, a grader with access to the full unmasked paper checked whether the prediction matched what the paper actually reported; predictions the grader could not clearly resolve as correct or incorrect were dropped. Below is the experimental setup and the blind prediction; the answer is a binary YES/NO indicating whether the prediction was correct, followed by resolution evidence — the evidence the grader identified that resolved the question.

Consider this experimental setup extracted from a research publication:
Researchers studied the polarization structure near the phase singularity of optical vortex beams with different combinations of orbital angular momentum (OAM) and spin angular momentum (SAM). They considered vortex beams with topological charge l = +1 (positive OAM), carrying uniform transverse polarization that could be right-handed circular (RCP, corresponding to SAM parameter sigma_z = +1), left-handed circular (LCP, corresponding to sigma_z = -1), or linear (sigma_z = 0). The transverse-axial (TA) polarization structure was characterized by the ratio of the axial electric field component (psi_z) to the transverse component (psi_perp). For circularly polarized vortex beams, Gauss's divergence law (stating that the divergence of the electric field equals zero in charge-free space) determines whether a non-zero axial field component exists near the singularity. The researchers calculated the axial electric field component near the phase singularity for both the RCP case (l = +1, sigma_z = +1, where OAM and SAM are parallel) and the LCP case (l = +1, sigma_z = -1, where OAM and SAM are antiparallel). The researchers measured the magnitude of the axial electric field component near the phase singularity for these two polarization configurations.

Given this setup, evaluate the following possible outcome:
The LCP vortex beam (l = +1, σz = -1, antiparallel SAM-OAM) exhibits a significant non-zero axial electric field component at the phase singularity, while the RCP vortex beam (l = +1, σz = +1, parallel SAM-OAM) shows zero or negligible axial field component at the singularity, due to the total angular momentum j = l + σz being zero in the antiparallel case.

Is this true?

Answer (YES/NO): NO